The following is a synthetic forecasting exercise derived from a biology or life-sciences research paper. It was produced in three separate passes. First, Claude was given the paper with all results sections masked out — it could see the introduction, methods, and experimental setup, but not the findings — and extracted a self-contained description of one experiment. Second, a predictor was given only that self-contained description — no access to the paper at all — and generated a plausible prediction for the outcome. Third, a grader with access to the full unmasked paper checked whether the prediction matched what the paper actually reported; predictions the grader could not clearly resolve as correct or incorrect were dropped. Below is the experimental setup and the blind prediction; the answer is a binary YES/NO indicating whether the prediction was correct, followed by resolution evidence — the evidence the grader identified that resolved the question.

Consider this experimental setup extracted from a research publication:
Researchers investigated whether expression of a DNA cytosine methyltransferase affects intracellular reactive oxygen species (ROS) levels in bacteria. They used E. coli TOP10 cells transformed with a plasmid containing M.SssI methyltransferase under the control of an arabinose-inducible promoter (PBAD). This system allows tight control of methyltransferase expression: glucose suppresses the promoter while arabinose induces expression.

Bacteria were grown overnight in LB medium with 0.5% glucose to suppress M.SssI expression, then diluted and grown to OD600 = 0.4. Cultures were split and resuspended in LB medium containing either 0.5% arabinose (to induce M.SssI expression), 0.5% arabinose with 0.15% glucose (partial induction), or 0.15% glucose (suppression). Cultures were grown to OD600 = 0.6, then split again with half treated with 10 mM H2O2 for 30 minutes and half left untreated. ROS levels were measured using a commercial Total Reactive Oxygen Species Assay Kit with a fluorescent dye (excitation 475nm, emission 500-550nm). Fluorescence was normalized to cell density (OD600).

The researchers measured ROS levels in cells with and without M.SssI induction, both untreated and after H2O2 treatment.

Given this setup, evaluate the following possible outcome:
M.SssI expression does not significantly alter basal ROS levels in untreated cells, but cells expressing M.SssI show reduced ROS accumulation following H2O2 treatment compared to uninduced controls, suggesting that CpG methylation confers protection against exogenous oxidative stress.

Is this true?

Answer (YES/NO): NO